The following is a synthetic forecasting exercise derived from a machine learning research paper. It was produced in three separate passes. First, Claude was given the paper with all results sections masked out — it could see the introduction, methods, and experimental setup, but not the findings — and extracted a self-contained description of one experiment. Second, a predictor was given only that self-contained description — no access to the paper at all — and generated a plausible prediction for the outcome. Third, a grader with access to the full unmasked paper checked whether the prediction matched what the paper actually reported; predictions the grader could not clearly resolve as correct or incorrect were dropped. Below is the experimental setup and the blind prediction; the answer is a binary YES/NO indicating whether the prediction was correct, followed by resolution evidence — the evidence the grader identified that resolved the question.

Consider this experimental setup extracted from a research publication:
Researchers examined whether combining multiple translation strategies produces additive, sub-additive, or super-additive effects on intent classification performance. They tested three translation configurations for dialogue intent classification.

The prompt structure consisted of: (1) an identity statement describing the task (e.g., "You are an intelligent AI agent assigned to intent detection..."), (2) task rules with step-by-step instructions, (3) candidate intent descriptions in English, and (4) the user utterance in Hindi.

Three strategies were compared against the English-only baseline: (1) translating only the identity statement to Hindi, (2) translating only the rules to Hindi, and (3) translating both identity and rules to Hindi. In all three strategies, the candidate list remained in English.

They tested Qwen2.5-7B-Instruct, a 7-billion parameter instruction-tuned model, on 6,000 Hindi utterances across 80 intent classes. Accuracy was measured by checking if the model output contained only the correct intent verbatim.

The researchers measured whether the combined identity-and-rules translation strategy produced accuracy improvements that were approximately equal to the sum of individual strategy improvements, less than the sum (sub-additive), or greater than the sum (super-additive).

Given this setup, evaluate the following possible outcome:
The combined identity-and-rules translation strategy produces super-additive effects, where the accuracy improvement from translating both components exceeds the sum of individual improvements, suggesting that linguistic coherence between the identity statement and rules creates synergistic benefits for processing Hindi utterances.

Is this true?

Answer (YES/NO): YES